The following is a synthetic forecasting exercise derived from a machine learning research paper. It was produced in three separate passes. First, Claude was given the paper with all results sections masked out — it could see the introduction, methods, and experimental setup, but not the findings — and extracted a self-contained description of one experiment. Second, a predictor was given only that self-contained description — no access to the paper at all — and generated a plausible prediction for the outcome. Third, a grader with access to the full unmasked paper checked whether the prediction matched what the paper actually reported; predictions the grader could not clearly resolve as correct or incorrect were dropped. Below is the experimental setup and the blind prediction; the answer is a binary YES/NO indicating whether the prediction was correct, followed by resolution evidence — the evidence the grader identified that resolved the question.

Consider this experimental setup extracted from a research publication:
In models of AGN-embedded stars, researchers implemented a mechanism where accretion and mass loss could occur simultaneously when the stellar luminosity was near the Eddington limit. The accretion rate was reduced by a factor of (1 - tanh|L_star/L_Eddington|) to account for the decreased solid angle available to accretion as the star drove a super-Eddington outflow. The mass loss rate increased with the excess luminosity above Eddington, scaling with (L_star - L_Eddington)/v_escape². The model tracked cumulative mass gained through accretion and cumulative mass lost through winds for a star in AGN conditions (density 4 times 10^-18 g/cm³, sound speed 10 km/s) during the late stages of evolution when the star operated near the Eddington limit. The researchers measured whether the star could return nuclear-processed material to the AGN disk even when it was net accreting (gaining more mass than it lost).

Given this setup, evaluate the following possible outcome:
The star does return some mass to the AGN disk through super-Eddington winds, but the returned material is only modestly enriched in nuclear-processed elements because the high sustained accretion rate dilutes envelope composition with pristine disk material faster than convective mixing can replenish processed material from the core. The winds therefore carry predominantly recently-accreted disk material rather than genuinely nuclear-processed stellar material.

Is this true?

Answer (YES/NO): NO